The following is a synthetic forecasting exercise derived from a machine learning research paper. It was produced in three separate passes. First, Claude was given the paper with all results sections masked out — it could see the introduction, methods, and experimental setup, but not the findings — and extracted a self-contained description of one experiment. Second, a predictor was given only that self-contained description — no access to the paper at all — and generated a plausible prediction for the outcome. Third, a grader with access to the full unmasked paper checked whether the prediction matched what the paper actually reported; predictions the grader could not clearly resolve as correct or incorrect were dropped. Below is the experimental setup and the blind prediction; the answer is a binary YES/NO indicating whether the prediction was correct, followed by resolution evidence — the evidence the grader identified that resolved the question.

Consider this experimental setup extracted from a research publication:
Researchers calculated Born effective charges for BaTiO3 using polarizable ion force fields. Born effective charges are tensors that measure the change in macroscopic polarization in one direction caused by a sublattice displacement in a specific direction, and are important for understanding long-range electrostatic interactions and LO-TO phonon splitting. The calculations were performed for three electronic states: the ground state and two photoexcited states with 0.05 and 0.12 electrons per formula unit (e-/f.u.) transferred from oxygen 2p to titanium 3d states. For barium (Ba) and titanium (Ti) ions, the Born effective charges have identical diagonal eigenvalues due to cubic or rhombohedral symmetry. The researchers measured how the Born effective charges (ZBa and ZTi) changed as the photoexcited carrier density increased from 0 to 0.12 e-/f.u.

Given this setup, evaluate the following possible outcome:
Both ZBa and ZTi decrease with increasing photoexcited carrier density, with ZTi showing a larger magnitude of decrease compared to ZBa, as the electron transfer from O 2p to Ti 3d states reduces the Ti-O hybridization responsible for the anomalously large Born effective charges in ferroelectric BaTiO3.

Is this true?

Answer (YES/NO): YES